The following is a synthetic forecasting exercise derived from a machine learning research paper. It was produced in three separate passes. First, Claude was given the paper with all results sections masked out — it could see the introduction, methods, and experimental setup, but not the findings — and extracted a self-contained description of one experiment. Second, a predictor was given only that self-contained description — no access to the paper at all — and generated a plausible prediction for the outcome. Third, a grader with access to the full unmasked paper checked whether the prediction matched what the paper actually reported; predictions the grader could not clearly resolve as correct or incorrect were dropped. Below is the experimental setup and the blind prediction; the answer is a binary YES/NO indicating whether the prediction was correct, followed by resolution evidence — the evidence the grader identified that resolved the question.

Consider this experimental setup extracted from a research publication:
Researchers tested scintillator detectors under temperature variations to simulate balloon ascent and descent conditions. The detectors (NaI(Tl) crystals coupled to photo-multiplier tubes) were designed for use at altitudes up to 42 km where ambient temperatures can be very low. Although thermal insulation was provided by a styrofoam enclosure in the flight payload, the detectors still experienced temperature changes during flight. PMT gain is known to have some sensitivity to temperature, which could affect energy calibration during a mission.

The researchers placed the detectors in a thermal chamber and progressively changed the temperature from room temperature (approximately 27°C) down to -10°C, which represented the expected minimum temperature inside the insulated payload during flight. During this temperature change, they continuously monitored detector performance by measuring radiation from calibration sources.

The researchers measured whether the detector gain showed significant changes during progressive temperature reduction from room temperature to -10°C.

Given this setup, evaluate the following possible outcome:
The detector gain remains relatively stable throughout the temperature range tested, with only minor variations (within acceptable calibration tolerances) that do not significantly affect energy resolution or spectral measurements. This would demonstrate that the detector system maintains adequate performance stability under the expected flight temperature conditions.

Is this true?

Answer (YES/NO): YES